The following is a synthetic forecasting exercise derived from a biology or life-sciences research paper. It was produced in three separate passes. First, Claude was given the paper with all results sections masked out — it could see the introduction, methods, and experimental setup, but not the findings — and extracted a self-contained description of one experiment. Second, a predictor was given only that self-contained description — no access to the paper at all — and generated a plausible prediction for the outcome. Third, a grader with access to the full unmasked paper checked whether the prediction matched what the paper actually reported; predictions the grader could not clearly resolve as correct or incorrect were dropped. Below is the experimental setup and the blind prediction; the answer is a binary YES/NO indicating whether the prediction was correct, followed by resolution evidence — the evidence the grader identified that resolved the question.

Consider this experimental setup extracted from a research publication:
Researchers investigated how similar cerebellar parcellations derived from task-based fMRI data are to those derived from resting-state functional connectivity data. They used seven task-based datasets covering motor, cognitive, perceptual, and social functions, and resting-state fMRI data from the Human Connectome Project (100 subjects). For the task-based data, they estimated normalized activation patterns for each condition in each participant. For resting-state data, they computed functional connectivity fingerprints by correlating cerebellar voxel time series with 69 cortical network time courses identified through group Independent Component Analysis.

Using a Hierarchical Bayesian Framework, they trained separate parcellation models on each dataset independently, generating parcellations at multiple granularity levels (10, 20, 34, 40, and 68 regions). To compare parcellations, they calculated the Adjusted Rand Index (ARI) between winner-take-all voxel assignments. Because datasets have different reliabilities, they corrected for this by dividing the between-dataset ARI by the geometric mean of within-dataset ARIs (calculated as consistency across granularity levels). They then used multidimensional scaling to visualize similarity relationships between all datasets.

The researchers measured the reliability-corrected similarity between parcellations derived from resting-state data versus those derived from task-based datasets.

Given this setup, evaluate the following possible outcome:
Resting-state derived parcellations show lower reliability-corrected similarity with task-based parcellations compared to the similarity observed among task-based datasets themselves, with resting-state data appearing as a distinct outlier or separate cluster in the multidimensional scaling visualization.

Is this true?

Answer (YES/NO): YES